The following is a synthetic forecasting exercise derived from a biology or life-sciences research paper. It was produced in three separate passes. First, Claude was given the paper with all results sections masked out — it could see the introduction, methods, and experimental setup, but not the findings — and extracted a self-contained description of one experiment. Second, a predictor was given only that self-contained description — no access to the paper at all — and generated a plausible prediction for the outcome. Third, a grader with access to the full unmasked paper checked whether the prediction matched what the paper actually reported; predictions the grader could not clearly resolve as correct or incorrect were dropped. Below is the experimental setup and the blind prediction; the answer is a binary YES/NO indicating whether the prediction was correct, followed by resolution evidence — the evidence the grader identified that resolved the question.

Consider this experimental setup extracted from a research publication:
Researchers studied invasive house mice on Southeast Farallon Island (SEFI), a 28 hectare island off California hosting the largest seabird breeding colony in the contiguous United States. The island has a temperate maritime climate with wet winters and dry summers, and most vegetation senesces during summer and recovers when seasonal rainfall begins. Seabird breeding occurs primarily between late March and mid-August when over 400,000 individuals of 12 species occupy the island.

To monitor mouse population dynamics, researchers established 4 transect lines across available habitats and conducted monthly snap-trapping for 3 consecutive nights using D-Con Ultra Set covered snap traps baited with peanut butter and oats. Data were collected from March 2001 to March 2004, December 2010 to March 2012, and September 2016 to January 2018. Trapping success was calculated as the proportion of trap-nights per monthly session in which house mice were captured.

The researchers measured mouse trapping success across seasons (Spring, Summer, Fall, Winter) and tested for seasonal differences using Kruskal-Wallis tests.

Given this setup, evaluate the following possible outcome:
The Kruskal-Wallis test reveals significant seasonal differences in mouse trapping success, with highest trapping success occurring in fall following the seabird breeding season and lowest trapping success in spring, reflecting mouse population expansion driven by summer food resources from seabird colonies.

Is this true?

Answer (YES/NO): NO